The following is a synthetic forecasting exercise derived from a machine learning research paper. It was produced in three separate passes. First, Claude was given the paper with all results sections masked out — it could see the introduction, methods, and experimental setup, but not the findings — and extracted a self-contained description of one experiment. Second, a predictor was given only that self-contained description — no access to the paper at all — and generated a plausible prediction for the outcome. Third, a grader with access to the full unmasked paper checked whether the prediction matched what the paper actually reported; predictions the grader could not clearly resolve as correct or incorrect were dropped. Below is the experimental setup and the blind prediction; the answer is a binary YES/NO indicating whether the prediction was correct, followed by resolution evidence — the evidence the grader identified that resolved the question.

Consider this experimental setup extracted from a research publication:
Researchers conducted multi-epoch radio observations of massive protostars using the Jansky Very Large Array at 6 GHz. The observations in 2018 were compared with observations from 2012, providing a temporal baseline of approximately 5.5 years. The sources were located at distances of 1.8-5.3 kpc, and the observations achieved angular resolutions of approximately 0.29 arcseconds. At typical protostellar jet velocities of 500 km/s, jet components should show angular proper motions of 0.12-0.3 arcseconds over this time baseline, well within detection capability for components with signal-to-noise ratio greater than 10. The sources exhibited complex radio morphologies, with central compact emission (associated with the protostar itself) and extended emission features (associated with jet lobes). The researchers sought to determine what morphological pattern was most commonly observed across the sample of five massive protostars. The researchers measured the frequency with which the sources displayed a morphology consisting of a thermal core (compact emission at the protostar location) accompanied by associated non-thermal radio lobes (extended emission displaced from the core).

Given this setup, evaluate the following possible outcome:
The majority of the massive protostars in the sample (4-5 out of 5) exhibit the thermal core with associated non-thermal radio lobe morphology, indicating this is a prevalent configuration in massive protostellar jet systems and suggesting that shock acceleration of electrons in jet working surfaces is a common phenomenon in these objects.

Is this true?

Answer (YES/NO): YES